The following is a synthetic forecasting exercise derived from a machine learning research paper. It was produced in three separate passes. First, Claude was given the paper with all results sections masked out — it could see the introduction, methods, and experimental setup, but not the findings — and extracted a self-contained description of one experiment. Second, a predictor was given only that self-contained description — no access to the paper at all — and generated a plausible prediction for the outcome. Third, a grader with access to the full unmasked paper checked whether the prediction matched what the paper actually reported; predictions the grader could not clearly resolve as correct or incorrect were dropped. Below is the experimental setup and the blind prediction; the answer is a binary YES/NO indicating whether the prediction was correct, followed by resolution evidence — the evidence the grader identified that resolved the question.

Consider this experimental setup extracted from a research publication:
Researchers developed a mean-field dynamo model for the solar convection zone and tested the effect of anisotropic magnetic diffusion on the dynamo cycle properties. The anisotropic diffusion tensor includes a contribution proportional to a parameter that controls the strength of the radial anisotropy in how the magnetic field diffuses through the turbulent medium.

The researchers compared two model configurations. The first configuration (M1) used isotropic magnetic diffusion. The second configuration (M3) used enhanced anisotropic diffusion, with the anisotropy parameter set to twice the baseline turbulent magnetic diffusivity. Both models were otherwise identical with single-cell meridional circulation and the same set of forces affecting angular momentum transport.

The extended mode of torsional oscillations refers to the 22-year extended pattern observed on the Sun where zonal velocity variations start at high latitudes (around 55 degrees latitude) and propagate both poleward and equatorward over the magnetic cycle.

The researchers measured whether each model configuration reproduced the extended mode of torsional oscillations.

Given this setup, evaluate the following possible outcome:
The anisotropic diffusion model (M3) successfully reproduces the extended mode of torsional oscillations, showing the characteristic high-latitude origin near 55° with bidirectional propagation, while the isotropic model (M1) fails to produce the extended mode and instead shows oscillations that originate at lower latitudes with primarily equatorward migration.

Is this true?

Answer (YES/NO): NO